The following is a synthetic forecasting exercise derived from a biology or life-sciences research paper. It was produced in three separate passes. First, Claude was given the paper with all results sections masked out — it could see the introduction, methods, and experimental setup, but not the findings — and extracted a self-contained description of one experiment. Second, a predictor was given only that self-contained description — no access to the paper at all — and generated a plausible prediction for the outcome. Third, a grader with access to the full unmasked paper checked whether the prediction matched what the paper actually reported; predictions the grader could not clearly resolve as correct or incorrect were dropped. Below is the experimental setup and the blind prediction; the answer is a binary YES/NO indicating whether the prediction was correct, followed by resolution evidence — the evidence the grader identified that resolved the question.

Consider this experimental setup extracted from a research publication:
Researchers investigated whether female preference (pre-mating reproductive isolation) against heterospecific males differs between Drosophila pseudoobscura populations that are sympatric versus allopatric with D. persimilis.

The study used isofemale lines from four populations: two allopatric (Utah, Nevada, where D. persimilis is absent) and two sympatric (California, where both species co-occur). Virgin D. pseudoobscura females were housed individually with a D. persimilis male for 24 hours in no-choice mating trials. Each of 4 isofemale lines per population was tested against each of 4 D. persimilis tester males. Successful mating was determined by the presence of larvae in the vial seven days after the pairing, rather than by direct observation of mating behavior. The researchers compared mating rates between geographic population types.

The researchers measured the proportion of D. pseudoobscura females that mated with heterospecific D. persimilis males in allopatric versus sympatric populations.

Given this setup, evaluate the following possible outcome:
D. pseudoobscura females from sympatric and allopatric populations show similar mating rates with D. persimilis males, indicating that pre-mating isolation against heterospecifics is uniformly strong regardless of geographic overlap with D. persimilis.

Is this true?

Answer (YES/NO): NO